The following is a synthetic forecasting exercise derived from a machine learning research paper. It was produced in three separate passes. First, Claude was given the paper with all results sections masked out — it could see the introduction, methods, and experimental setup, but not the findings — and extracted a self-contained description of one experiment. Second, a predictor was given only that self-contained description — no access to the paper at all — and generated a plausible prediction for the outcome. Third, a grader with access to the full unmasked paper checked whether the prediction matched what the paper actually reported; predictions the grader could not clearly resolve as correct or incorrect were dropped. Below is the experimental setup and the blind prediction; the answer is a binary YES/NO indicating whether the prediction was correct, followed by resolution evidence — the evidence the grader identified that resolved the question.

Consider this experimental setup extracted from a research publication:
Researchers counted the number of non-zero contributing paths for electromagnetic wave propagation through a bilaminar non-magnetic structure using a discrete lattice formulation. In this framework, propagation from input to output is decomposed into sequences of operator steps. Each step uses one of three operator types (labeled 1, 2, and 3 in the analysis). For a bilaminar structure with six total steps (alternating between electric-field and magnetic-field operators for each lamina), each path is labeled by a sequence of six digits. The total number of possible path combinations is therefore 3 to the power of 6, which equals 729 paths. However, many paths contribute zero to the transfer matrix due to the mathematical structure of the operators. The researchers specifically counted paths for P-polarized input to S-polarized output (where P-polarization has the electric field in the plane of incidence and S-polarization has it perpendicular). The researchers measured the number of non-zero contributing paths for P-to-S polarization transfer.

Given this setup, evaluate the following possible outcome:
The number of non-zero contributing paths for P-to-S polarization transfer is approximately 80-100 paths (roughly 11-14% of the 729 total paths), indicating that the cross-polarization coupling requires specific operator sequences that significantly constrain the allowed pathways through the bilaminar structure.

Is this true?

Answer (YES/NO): NO